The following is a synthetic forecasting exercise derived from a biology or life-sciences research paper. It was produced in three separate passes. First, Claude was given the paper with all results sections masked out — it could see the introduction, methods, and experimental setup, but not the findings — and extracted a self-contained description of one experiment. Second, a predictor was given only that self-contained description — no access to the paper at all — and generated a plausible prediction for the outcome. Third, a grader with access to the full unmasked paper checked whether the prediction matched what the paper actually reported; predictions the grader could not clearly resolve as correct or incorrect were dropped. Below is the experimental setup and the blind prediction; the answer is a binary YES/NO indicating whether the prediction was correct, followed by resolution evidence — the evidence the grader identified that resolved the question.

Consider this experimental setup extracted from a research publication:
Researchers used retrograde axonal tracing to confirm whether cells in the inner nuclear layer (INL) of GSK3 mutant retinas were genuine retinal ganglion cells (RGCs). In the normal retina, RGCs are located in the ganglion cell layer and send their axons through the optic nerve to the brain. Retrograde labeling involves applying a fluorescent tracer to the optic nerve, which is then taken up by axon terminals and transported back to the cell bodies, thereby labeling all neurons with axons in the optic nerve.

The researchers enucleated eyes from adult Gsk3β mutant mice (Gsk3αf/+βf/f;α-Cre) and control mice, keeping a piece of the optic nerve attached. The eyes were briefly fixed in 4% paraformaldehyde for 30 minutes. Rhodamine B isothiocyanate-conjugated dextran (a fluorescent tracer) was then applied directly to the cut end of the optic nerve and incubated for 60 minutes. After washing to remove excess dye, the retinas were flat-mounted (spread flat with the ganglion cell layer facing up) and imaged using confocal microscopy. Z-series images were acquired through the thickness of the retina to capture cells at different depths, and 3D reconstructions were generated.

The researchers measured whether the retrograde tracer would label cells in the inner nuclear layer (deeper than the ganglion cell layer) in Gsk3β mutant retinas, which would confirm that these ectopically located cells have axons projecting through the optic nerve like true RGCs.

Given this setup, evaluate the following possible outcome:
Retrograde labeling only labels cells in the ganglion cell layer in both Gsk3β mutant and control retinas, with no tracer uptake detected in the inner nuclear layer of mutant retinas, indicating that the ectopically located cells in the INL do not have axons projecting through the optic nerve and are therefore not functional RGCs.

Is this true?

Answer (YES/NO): NO